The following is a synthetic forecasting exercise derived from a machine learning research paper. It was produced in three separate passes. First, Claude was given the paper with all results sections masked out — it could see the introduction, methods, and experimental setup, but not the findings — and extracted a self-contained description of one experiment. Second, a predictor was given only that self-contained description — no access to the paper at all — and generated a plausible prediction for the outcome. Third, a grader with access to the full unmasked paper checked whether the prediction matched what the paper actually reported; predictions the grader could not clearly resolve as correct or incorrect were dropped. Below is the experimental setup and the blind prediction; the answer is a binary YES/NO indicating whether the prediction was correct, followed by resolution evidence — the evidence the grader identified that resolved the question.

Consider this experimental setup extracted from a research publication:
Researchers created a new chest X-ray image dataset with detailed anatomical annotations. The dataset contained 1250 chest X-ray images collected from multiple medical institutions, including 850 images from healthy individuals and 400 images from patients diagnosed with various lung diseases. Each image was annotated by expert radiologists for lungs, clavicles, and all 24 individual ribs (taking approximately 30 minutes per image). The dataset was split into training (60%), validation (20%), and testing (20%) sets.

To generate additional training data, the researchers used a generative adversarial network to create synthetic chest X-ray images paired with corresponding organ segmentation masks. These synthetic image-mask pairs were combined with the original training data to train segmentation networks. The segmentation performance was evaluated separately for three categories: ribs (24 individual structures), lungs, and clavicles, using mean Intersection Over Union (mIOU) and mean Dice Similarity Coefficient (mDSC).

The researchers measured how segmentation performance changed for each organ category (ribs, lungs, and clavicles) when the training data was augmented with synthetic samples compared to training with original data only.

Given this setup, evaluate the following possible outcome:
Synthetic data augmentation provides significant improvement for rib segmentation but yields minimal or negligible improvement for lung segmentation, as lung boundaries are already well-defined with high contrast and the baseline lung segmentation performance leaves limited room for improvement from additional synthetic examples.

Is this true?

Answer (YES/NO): YES